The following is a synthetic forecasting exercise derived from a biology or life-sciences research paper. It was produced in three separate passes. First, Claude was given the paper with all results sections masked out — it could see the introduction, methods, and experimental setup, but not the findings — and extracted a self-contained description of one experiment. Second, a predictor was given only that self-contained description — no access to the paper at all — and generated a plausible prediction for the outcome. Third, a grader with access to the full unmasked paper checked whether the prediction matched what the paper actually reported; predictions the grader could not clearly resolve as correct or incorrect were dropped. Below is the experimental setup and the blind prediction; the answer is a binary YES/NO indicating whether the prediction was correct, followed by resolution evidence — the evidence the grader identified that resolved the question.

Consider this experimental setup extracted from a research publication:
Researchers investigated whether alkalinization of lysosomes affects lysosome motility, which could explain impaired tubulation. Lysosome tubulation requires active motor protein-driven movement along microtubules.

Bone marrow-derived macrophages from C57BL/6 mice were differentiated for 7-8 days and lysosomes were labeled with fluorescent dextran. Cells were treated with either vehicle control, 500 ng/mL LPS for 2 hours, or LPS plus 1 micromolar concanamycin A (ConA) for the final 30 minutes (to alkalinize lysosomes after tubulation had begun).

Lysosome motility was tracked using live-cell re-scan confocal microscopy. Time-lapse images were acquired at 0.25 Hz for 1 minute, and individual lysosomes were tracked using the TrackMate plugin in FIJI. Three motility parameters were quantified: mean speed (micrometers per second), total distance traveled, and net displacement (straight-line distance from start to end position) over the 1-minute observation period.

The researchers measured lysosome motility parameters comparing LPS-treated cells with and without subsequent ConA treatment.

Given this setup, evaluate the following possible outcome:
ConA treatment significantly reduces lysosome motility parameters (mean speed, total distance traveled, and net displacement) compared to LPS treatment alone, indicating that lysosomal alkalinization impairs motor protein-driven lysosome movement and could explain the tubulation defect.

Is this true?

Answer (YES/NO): NO